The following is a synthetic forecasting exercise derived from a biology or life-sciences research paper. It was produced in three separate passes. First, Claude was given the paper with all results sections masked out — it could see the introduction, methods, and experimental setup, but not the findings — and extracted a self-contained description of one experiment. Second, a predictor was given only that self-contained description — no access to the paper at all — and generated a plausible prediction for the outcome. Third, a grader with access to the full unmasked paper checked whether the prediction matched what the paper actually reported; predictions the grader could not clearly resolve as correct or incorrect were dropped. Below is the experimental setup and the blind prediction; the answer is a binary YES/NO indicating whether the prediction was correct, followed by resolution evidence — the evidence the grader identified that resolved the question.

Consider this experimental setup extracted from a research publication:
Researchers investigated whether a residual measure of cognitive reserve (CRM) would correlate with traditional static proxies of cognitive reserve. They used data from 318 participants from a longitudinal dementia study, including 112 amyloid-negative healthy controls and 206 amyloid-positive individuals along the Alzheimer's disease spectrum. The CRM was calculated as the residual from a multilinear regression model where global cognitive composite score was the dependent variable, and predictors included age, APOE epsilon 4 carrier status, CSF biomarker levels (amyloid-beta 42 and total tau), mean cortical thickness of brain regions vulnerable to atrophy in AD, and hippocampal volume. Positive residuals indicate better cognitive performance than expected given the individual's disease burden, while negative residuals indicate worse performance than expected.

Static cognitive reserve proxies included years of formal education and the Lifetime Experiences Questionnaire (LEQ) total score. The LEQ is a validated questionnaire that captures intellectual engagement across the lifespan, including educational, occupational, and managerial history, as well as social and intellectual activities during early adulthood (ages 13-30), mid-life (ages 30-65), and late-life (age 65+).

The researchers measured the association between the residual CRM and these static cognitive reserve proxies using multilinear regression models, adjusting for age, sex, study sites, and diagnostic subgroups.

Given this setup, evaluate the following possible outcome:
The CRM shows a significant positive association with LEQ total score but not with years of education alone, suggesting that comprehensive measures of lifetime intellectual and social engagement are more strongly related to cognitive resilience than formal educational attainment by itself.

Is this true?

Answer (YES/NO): NO